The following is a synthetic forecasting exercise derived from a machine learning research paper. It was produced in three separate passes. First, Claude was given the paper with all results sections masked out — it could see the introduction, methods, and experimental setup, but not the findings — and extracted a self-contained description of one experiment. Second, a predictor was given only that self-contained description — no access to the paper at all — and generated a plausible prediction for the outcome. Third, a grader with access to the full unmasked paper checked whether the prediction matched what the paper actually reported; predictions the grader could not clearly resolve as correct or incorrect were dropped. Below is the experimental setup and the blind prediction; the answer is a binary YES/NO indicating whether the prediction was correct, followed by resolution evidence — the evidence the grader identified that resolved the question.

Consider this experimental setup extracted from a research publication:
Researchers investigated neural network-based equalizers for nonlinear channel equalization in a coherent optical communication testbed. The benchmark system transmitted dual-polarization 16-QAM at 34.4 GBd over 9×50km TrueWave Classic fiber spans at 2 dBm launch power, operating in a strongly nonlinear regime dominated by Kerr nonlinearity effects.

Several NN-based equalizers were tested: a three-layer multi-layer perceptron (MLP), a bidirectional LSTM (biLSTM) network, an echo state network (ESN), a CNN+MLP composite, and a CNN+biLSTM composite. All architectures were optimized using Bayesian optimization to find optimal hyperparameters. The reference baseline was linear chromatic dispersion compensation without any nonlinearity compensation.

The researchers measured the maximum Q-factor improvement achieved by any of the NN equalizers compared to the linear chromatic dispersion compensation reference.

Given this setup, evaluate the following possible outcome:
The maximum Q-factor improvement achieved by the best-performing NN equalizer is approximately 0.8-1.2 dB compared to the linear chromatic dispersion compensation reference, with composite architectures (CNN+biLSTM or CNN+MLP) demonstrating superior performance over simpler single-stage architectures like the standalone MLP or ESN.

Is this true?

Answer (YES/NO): NO